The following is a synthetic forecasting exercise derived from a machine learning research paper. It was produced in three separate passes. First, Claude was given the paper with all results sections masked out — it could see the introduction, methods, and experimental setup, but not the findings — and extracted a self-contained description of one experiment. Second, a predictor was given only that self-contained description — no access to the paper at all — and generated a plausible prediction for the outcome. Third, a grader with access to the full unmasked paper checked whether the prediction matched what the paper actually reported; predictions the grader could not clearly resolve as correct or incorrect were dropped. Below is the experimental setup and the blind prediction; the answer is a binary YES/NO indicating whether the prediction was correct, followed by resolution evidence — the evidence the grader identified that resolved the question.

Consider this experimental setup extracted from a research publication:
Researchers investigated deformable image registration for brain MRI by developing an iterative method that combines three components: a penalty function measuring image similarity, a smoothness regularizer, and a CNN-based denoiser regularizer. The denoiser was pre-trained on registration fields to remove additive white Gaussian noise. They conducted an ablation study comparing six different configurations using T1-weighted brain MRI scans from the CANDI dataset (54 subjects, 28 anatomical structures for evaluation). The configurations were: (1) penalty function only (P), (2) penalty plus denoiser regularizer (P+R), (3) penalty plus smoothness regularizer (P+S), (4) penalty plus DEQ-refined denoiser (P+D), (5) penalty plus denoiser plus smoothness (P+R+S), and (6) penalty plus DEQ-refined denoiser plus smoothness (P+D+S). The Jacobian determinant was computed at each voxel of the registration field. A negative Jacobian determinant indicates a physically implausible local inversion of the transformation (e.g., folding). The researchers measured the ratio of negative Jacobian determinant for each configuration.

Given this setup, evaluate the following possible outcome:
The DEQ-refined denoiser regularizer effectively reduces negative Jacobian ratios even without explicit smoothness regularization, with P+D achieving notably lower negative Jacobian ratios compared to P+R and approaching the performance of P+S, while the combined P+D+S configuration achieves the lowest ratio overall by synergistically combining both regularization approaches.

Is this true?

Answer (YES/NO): NO